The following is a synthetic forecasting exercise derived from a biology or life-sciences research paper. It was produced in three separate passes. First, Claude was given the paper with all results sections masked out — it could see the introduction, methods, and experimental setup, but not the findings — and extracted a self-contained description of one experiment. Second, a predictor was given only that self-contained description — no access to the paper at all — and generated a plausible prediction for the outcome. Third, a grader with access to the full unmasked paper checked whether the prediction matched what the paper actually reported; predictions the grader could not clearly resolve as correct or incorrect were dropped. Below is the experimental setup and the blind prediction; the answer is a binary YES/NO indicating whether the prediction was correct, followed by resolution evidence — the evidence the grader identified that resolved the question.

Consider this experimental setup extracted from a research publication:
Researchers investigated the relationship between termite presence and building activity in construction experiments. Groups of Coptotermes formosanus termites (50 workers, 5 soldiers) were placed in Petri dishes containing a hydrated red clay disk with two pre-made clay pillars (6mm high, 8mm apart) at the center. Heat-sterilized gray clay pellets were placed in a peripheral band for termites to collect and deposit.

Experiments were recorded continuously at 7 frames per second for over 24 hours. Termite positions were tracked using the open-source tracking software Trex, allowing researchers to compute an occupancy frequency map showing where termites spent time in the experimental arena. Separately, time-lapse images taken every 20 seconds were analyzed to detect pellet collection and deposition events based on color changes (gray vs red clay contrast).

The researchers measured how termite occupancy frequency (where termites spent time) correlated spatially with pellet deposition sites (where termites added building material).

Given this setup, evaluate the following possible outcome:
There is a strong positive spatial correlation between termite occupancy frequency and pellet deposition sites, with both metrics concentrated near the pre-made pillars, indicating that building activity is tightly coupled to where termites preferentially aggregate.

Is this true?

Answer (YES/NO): NO